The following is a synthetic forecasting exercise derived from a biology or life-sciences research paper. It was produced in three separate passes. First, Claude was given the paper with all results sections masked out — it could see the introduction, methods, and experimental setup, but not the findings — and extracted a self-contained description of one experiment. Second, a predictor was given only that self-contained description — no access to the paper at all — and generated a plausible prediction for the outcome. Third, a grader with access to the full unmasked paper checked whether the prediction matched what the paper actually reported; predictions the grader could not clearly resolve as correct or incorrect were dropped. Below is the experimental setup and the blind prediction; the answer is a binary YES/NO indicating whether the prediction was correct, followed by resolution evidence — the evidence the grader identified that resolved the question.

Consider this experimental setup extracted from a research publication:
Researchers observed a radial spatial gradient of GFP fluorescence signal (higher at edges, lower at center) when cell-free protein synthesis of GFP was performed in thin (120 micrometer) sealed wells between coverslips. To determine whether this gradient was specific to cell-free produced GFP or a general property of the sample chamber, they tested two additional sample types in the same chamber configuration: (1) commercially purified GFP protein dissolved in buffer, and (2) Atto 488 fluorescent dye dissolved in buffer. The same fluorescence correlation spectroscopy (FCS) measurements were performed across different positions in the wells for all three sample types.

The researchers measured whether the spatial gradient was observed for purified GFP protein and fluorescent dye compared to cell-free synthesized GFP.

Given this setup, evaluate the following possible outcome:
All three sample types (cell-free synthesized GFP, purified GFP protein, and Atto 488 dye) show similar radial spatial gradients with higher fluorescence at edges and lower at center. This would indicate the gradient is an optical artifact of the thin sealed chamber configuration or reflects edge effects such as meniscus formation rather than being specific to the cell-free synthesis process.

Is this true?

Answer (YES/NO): NO